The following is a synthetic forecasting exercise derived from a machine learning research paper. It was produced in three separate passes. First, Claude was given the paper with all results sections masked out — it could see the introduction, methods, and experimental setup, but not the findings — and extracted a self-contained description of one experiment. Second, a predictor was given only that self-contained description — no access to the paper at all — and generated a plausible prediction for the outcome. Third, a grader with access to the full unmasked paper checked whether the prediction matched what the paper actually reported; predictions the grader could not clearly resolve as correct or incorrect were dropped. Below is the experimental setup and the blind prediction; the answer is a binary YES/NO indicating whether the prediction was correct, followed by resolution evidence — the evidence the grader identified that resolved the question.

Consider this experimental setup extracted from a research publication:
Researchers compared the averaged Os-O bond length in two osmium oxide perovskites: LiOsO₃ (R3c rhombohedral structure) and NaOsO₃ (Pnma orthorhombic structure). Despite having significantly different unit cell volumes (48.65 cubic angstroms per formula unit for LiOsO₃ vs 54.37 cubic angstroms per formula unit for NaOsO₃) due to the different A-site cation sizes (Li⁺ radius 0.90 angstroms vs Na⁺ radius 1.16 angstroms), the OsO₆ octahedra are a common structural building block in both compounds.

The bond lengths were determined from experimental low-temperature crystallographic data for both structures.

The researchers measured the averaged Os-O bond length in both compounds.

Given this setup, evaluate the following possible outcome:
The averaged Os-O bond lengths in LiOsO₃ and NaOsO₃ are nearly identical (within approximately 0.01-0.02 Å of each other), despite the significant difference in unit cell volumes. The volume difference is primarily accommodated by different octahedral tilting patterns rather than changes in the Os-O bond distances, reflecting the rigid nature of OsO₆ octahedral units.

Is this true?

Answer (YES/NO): NO